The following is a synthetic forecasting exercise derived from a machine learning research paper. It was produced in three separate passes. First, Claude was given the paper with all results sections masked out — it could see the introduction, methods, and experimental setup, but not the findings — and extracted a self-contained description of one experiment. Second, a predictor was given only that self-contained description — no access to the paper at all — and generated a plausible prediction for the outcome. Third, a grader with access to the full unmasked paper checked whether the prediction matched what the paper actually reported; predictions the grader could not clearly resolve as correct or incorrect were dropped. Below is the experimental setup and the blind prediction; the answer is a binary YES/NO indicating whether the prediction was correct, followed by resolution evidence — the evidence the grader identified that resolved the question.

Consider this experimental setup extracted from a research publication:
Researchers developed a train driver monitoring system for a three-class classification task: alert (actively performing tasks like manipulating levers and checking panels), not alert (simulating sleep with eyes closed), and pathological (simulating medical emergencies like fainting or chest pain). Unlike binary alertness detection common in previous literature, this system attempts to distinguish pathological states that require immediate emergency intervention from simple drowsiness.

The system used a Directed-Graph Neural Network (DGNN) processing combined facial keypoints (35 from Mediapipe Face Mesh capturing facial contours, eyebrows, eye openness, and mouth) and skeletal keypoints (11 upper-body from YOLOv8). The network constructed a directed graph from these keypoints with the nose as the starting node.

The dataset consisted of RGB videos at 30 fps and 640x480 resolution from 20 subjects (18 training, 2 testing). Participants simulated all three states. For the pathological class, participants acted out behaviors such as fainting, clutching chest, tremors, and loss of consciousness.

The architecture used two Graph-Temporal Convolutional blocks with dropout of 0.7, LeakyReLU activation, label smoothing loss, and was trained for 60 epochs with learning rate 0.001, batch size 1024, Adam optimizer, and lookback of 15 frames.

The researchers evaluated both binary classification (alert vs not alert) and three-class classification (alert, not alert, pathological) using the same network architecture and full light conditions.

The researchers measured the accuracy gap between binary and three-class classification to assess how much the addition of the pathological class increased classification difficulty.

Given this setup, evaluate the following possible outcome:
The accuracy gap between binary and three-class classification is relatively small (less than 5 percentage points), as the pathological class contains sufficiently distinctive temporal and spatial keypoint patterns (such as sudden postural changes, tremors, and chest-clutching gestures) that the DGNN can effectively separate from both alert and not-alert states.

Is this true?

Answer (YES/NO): NO